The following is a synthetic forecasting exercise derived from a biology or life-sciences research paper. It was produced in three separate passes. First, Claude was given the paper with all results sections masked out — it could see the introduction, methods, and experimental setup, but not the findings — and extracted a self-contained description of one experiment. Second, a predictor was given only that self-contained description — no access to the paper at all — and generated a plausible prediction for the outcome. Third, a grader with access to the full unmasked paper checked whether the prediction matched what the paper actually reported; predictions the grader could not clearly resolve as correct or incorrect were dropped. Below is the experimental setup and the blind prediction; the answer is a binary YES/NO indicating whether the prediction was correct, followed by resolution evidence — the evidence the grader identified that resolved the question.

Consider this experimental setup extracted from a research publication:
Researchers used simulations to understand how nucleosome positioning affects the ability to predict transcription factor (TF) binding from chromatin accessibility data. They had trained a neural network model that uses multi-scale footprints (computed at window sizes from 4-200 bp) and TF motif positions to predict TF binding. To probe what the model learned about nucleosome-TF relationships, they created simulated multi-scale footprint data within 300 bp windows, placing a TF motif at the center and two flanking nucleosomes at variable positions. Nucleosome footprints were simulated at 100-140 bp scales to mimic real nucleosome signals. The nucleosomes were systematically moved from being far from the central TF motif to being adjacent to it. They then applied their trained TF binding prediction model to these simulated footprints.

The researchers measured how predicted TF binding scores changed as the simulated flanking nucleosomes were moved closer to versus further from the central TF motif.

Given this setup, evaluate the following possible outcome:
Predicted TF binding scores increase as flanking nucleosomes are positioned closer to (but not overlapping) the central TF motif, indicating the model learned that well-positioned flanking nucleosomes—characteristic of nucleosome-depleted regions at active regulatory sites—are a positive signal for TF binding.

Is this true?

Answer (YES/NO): NO